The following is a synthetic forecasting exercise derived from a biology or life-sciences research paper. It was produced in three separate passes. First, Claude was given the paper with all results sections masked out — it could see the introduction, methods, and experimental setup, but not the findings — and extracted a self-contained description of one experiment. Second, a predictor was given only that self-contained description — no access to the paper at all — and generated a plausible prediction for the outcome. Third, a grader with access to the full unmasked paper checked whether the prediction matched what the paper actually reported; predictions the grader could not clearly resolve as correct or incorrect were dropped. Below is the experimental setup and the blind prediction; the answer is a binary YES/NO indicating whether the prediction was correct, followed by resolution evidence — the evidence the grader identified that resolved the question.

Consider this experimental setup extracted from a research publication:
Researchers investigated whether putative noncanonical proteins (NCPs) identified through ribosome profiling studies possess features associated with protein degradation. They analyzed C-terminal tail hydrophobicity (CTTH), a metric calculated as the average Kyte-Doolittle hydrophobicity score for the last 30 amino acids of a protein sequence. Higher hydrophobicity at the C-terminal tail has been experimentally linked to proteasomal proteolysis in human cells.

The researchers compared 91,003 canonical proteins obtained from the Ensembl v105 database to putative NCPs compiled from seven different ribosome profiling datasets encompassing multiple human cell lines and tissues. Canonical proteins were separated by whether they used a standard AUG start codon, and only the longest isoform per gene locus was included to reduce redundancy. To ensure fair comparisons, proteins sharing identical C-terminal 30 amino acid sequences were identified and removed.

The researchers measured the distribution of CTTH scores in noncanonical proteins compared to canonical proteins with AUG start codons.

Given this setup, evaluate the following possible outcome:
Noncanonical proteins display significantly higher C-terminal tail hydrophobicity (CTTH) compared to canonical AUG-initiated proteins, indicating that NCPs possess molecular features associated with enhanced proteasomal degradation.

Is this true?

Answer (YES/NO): YES